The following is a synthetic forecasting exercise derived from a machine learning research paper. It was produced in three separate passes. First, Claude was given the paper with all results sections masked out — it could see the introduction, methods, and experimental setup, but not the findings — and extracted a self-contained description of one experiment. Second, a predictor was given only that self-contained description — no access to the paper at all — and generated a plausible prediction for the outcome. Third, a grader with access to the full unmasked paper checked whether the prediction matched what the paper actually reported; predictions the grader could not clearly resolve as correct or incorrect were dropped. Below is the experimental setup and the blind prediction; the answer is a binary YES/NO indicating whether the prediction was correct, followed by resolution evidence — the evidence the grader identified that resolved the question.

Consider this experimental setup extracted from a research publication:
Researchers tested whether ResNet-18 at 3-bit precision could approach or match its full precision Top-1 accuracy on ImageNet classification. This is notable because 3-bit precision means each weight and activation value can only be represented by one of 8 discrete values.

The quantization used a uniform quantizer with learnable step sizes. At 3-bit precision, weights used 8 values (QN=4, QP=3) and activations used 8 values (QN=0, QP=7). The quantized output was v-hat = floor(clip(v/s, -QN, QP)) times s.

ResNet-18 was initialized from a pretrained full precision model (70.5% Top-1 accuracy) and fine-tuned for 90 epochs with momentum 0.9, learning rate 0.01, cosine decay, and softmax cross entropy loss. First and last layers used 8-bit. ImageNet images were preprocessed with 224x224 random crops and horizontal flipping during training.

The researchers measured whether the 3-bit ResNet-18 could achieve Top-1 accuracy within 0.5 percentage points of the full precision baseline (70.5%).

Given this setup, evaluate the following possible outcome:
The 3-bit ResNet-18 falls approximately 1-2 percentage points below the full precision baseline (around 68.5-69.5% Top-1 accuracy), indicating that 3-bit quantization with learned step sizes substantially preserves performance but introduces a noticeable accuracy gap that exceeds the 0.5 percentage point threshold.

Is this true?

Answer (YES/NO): NO